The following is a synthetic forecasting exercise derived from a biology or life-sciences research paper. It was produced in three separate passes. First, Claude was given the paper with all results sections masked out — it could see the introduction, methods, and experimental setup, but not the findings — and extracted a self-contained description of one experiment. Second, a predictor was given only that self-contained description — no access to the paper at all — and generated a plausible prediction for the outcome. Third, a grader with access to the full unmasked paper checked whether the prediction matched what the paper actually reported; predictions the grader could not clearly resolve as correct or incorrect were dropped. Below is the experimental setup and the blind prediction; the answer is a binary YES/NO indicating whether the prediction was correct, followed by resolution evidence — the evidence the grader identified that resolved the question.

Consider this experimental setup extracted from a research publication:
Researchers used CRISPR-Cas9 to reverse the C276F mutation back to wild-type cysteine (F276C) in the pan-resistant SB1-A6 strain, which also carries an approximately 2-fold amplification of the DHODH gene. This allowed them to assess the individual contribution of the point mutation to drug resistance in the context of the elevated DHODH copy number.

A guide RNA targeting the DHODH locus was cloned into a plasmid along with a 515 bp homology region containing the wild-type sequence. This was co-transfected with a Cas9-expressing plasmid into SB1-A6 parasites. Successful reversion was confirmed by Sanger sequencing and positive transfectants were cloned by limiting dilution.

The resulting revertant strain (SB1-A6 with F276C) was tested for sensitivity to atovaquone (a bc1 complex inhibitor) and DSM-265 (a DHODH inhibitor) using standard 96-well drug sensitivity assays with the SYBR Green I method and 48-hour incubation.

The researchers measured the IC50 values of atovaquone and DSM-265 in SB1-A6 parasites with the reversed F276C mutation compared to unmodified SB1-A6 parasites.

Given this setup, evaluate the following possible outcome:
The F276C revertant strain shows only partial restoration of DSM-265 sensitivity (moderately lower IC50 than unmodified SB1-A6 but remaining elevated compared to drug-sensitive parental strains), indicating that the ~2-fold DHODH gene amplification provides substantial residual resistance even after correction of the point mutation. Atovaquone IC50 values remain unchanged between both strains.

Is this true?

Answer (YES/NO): NO